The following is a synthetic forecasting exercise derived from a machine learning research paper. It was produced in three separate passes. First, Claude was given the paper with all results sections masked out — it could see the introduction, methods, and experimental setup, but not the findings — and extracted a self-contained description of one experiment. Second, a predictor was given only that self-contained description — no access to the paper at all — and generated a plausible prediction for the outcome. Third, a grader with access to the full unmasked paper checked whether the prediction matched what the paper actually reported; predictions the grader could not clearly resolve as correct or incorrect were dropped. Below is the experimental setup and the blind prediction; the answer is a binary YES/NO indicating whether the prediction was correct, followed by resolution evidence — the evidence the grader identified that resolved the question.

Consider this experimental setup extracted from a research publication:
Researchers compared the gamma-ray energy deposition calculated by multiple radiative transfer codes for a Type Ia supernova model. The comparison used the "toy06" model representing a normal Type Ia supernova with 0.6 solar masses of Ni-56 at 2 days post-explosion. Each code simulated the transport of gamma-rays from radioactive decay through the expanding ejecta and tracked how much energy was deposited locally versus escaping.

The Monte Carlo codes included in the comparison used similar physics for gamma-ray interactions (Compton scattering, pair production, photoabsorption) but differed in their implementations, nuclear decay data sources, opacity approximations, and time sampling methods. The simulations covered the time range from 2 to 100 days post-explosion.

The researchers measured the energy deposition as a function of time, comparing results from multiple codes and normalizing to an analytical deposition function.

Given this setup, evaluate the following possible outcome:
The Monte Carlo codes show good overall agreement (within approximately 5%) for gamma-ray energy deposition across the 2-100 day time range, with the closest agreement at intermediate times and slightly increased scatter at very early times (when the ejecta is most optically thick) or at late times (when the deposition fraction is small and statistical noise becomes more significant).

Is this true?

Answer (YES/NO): NO